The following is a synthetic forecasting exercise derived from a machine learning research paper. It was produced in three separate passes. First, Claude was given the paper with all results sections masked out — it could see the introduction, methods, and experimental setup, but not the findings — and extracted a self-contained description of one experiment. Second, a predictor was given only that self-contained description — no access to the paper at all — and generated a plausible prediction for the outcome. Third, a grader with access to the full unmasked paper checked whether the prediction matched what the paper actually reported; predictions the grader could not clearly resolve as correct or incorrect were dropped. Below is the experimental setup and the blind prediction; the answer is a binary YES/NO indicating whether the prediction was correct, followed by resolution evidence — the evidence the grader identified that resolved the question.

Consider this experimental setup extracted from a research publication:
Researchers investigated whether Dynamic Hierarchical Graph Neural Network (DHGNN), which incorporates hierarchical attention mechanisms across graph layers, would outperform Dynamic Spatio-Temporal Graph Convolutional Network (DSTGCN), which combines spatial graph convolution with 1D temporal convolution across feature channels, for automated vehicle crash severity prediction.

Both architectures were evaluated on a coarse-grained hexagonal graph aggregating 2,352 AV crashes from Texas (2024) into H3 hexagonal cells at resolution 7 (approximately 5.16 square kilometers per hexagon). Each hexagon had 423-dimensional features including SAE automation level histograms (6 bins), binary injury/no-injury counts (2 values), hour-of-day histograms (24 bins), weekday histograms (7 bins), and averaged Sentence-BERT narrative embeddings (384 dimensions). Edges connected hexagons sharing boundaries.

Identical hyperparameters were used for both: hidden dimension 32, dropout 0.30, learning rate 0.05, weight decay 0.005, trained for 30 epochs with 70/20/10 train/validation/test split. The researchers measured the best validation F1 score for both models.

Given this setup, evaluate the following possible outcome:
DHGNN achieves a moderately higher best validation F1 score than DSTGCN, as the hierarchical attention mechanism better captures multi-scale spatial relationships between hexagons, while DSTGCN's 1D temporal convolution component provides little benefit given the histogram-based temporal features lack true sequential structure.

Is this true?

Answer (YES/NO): NO